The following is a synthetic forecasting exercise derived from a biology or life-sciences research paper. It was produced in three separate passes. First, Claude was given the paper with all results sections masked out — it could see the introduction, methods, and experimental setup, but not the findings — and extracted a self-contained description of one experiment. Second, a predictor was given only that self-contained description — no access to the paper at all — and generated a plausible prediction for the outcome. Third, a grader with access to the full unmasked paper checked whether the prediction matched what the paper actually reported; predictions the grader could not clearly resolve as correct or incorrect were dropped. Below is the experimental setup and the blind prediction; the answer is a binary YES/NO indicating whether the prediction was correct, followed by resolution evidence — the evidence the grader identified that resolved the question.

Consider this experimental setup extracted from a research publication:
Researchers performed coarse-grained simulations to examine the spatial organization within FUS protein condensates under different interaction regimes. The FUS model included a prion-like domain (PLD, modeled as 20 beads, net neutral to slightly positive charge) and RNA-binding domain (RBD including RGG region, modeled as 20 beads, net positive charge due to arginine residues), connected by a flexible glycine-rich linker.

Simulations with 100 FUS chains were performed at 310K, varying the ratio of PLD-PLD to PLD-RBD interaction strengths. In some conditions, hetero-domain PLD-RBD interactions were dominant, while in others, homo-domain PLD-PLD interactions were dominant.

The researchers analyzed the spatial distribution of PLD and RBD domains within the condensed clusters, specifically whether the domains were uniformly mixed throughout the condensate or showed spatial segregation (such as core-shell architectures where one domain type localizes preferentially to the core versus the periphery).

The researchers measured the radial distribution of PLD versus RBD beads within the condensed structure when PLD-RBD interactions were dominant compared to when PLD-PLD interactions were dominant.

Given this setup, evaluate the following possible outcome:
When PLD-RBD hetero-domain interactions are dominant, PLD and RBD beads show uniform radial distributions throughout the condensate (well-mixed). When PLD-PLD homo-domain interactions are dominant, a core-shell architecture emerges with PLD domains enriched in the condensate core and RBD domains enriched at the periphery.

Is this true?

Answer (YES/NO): YES